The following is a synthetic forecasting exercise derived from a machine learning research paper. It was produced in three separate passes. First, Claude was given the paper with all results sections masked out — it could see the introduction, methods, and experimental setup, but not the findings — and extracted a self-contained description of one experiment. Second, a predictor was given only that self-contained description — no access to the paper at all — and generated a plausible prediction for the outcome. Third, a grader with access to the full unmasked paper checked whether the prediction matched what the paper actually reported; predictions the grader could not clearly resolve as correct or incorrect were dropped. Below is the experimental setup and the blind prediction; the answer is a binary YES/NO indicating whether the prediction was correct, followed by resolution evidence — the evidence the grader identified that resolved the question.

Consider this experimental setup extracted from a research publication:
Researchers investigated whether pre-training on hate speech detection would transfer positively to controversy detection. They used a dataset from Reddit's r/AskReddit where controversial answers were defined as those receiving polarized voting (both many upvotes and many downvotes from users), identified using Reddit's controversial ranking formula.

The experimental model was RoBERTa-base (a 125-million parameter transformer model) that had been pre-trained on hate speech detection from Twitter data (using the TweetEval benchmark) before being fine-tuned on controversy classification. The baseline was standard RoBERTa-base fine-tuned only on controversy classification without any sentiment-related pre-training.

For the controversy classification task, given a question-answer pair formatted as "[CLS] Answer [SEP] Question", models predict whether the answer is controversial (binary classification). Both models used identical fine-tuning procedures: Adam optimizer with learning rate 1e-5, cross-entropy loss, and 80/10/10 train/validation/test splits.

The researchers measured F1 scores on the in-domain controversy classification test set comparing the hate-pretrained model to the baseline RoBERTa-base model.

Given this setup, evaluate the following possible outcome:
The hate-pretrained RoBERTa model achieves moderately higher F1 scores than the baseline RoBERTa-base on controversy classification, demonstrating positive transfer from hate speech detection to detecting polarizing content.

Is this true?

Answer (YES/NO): NO